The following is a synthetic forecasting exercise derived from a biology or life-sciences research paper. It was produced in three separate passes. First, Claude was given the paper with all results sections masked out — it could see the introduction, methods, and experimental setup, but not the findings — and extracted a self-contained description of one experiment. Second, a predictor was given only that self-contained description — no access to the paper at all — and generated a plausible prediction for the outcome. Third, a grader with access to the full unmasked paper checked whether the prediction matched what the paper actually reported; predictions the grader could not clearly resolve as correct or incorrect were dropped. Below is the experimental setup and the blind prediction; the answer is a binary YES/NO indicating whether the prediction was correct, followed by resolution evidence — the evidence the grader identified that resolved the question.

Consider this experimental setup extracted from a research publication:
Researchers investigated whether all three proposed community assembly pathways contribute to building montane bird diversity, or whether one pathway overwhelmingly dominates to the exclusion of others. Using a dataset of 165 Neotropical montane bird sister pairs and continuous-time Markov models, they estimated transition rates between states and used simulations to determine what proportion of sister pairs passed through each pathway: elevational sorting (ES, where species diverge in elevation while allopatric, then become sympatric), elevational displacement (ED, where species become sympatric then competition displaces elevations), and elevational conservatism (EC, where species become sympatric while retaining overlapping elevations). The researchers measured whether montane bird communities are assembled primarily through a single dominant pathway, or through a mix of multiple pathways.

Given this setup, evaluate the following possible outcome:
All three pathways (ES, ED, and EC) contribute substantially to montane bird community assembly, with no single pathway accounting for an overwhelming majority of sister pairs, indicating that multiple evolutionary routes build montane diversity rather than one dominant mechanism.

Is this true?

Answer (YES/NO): NO